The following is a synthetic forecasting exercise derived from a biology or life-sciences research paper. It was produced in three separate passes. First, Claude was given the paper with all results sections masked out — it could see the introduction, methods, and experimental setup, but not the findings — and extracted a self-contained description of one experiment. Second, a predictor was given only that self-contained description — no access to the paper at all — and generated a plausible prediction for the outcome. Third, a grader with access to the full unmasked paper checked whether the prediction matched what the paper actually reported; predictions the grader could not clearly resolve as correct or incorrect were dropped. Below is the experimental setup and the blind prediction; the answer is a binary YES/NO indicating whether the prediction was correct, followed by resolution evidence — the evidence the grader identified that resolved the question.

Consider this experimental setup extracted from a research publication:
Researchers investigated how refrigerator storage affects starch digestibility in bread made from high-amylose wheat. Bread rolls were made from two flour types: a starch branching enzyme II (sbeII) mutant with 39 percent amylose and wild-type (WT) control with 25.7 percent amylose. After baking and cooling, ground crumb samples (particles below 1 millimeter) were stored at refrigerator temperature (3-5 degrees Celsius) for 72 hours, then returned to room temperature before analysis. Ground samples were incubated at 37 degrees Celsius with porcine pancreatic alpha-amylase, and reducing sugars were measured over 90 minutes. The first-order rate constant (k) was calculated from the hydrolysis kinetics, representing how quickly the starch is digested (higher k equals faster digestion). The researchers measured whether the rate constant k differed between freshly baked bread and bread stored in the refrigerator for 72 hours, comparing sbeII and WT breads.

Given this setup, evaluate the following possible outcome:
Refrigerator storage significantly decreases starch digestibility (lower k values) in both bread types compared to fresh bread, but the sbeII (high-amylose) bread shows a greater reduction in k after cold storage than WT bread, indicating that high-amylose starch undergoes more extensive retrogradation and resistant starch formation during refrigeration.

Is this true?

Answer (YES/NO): NO